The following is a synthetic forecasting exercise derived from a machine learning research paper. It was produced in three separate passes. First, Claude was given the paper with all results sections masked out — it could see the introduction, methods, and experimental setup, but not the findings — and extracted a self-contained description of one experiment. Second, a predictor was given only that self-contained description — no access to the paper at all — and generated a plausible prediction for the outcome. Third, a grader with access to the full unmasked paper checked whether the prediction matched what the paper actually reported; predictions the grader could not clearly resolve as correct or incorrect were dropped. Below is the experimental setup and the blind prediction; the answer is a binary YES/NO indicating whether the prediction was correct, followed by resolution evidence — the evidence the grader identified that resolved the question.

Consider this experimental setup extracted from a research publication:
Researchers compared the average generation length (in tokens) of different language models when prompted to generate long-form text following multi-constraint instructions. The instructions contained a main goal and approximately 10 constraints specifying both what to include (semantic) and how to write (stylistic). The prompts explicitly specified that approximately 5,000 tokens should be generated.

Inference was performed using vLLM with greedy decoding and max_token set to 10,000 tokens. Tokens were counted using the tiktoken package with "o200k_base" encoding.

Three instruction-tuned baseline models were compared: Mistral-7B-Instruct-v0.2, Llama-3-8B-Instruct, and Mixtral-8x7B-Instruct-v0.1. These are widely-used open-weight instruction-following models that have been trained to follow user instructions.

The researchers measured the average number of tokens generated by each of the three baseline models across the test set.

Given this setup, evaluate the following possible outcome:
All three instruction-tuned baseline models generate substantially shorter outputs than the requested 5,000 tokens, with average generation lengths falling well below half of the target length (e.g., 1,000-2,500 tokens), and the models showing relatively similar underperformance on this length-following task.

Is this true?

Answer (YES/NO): NO